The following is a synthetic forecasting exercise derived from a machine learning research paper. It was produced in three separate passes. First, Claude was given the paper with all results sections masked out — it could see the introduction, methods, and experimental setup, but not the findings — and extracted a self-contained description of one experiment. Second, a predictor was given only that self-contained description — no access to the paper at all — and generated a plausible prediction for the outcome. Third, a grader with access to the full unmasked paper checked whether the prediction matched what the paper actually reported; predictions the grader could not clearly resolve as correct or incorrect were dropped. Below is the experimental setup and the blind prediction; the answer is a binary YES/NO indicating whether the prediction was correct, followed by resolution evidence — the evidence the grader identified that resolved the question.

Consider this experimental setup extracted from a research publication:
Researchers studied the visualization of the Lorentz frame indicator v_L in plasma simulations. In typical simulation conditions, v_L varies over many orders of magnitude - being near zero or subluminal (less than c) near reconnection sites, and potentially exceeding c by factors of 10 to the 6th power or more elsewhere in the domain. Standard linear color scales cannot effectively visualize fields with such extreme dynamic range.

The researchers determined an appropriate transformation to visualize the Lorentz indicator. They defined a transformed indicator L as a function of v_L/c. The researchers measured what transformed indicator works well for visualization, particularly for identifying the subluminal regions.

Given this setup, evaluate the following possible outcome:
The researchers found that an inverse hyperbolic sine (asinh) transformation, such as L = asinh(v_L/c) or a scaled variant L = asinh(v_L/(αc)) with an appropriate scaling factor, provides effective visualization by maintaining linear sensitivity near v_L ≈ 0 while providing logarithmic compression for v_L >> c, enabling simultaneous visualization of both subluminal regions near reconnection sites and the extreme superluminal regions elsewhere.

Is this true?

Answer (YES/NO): NO